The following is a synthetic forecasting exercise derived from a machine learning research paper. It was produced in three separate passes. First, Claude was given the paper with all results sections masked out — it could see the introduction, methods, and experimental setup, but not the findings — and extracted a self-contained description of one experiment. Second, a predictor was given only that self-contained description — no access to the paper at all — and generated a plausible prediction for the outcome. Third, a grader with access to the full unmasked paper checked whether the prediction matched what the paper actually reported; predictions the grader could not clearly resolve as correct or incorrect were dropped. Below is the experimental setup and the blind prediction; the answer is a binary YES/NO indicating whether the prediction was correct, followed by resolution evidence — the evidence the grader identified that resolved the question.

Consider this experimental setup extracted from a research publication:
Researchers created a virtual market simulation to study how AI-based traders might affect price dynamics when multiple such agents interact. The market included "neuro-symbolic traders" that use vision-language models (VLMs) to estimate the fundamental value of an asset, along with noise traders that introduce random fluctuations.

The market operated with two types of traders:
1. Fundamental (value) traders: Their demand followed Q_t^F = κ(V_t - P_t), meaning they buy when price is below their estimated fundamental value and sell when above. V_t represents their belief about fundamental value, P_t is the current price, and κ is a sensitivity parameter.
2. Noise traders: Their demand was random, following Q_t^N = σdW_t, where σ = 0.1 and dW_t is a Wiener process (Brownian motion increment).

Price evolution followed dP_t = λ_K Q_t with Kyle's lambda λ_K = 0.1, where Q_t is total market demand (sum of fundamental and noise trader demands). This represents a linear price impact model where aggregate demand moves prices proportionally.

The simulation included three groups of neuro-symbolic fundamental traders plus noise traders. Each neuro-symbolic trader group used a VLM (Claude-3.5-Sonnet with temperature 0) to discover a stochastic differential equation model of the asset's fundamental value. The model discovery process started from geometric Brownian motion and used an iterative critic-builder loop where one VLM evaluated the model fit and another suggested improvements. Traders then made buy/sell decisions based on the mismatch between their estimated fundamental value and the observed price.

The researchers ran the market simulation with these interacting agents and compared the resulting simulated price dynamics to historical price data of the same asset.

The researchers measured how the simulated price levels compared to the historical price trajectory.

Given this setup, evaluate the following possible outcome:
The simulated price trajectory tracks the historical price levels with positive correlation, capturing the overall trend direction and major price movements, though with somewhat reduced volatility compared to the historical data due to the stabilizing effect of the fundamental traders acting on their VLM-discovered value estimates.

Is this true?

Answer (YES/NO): NO